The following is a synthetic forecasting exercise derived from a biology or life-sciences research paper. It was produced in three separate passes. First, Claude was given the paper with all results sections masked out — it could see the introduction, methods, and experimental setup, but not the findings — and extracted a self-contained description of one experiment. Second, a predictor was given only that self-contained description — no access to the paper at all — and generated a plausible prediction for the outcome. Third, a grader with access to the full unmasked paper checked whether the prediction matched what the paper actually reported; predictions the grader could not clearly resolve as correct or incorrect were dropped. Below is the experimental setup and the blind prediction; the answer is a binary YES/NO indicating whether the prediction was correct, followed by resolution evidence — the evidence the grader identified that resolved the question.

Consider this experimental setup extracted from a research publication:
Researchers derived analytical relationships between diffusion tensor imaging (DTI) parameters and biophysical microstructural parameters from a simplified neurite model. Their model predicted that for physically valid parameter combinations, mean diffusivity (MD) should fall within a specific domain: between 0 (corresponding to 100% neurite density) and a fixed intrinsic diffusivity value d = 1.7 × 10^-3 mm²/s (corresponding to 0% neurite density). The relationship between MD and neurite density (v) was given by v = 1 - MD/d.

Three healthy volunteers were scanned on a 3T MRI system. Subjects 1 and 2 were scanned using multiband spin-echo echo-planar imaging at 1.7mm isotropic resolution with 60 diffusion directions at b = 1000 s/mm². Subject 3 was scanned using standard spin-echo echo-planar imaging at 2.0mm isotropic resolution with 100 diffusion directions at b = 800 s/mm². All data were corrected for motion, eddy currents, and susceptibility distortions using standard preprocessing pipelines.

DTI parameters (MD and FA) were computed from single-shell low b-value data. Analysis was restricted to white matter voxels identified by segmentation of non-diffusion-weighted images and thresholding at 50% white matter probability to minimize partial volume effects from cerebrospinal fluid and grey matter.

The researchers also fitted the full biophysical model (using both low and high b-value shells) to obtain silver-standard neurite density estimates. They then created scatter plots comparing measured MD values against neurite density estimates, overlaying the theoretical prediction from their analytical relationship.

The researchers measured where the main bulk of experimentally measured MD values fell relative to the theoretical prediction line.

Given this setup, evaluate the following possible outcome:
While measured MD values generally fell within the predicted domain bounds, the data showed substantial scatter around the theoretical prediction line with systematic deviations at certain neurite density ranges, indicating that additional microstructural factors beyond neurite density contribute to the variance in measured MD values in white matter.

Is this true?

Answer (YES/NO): NO